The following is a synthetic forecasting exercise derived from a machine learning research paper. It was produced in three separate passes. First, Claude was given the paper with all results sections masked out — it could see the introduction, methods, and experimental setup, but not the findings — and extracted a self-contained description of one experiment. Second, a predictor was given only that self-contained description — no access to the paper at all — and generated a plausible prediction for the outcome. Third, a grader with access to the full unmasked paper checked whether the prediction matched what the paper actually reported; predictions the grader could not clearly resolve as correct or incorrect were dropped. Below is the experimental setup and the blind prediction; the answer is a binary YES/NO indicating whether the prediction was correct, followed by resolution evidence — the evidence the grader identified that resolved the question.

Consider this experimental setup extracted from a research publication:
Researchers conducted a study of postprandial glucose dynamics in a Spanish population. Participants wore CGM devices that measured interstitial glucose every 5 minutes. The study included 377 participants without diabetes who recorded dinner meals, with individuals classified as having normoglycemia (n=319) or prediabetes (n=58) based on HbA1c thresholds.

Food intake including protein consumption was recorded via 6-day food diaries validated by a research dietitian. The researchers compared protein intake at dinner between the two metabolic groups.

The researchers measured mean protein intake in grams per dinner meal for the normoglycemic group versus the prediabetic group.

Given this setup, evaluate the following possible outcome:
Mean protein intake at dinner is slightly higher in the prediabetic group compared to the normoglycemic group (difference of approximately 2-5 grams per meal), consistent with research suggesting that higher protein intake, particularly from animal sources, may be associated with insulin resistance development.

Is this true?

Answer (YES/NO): NO